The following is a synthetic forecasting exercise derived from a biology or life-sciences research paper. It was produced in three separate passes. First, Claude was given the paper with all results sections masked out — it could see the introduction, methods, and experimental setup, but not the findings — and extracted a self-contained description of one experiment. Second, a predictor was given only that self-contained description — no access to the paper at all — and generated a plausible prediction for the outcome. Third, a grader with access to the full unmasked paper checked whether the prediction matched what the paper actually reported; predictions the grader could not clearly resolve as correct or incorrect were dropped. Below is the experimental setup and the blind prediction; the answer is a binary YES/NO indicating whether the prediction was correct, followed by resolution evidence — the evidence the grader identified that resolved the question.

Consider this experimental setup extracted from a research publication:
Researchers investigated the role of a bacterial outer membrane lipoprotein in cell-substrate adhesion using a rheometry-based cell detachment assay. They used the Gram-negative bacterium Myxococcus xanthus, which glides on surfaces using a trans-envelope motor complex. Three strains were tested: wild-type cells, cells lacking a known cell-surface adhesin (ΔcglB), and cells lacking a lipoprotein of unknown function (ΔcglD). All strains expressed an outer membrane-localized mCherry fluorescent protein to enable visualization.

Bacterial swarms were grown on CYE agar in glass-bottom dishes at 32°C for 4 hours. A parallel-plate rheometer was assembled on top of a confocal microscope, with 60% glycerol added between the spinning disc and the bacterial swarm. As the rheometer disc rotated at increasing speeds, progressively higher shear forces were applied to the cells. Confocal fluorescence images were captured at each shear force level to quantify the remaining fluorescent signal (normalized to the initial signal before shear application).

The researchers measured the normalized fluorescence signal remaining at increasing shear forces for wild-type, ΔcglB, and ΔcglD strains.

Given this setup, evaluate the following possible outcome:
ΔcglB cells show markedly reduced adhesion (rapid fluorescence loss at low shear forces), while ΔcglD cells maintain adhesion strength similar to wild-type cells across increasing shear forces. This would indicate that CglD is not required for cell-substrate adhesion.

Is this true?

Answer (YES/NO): NO